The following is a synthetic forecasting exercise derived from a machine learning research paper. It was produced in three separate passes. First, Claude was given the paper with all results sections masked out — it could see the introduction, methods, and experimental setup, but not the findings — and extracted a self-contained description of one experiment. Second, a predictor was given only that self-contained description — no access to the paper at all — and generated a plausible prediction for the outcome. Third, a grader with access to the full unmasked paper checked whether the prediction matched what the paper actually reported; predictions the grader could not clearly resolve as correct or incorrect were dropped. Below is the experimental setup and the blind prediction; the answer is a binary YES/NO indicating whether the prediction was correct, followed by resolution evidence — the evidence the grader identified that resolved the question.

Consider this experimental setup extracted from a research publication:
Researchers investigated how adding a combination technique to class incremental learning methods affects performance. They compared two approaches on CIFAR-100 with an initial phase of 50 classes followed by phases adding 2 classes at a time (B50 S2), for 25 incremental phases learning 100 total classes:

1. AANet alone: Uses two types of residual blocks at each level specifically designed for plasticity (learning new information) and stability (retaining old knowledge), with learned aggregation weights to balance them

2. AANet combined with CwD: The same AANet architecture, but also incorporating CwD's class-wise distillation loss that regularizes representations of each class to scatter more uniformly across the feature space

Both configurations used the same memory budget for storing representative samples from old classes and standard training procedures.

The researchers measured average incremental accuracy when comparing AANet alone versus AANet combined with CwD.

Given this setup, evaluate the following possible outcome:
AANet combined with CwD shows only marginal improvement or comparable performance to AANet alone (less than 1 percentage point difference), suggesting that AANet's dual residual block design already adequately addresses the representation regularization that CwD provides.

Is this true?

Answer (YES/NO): YES